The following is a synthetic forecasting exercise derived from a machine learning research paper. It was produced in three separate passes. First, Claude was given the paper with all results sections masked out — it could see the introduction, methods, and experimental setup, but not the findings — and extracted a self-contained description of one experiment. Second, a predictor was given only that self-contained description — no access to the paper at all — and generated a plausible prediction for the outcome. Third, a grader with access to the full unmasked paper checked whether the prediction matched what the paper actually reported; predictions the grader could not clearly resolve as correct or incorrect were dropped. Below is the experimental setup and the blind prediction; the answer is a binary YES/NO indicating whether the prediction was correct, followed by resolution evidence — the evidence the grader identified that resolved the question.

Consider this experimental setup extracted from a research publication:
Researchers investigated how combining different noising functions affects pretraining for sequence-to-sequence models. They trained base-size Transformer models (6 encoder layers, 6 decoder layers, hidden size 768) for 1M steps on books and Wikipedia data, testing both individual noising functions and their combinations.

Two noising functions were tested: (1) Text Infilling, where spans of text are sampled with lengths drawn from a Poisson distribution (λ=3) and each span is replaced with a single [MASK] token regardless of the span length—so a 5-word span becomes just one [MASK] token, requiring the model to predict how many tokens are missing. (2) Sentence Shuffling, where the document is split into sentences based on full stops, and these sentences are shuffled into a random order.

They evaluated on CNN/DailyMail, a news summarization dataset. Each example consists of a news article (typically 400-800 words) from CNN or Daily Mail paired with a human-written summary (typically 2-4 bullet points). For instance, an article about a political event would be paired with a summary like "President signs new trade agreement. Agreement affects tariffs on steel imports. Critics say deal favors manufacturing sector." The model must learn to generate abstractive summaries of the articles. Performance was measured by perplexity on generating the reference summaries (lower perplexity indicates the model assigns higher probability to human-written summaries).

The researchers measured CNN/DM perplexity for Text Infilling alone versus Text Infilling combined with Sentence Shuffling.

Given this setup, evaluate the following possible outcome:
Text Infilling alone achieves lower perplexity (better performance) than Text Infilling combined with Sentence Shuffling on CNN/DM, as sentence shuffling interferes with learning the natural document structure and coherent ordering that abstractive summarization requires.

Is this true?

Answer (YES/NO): NO